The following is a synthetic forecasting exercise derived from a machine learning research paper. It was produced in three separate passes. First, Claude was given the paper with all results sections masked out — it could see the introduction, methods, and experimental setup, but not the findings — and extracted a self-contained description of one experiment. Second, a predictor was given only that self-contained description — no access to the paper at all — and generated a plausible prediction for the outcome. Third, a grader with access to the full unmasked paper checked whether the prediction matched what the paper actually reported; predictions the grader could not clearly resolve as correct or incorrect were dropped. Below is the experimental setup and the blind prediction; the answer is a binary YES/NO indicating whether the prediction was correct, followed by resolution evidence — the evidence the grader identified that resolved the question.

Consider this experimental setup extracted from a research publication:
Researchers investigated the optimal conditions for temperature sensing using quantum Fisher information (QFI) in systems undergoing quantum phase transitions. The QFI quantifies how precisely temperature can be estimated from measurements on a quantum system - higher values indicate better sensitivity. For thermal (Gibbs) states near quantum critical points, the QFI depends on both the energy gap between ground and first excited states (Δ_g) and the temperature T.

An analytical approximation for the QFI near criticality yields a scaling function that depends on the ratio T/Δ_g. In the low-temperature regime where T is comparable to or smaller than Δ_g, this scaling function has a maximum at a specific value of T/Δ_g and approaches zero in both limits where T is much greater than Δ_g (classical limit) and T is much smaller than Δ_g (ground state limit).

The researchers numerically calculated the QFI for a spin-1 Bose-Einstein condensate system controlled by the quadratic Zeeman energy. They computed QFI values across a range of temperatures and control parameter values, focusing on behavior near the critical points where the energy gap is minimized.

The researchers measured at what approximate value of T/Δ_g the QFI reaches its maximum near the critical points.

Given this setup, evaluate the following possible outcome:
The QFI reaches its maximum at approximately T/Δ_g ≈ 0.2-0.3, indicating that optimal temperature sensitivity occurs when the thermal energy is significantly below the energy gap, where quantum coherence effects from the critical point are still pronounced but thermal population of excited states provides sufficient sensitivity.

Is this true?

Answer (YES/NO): YES